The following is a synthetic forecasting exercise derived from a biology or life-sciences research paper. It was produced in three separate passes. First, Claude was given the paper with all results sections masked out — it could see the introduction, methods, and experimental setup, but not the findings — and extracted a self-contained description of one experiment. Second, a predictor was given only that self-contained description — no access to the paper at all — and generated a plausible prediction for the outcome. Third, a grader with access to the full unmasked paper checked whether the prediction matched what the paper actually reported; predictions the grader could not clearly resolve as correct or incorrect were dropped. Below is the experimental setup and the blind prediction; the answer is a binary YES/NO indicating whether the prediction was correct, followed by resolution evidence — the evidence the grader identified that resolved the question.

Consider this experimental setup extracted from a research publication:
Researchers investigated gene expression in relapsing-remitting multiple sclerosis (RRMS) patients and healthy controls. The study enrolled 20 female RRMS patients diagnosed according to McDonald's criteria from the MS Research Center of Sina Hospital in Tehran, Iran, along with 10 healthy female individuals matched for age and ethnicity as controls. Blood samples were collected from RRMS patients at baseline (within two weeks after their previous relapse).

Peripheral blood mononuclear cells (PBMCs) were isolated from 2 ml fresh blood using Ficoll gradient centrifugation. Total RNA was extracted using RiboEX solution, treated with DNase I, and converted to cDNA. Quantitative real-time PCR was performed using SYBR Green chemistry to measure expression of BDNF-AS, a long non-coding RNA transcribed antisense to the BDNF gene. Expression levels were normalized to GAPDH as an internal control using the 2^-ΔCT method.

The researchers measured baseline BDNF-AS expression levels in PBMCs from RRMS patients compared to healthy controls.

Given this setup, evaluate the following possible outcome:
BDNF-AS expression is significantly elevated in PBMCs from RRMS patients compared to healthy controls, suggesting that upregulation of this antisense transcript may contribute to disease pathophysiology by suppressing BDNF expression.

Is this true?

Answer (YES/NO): NO